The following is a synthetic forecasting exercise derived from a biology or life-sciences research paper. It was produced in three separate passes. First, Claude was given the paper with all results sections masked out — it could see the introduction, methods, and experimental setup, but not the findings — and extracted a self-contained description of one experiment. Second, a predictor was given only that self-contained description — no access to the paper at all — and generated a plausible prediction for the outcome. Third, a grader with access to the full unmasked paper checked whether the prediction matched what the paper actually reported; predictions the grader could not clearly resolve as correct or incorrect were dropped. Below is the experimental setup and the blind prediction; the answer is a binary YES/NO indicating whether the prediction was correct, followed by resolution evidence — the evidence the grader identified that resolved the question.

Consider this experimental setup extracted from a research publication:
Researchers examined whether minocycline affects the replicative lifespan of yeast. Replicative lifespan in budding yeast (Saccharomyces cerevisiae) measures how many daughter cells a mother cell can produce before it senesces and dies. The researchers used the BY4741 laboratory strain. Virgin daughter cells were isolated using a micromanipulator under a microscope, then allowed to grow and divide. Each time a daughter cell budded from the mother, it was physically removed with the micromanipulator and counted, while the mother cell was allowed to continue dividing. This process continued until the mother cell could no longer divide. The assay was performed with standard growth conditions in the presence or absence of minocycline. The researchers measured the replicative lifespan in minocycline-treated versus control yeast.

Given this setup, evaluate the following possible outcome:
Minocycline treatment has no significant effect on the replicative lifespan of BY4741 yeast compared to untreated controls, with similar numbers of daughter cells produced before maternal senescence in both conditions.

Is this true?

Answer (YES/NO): NO